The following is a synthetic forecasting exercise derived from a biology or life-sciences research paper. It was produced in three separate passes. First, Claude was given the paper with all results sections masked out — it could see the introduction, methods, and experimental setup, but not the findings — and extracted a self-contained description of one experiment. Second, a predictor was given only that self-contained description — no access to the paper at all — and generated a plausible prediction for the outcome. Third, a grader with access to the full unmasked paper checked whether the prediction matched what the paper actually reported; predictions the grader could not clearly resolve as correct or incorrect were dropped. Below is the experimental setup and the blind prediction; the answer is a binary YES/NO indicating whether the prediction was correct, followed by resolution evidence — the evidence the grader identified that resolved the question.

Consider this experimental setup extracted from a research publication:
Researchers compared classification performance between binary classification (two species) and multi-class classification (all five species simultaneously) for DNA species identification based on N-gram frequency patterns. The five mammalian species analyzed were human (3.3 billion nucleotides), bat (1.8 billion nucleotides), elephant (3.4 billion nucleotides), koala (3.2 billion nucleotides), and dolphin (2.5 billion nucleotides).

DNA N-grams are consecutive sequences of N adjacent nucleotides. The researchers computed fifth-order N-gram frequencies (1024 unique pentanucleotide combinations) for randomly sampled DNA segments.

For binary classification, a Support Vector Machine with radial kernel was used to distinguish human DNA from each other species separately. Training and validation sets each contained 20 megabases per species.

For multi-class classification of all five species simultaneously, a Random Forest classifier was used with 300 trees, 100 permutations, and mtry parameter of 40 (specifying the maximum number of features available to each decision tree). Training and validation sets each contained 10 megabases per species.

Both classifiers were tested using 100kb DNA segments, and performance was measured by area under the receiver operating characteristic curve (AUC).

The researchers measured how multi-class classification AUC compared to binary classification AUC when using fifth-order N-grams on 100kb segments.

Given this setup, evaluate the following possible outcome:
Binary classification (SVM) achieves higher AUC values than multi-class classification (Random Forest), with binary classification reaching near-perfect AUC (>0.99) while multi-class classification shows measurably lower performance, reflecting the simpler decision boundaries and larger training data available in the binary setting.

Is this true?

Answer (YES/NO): YES